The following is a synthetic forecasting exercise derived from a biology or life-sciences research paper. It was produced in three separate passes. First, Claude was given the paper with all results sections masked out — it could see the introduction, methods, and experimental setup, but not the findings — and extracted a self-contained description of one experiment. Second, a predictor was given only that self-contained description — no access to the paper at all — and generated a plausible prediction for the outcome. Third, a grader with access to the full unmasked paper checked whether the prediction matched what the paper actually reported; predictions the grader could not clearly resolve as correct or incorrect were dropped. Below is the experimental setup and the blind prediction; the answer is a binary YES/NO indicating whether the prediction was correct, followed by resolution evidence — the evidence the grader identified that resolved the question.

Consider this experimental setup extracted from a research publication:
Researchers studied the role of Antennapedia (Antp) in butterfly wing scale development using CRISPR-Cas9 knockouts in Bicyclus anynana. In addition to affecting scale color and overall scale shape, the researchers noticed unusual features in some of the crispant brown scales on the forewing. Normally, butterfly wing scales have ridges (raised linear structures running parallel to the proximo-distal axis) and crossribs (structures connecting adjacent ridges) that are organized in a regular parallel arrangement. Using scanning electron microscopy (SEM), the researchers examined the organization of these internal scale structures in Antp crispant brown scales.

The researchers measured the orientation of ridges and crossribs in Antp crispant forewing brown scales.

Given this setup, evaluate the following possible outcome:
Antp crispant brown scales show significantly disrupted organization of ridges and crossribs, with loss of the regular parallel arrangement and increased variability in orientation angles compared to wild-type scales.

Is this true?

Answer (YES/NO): NO